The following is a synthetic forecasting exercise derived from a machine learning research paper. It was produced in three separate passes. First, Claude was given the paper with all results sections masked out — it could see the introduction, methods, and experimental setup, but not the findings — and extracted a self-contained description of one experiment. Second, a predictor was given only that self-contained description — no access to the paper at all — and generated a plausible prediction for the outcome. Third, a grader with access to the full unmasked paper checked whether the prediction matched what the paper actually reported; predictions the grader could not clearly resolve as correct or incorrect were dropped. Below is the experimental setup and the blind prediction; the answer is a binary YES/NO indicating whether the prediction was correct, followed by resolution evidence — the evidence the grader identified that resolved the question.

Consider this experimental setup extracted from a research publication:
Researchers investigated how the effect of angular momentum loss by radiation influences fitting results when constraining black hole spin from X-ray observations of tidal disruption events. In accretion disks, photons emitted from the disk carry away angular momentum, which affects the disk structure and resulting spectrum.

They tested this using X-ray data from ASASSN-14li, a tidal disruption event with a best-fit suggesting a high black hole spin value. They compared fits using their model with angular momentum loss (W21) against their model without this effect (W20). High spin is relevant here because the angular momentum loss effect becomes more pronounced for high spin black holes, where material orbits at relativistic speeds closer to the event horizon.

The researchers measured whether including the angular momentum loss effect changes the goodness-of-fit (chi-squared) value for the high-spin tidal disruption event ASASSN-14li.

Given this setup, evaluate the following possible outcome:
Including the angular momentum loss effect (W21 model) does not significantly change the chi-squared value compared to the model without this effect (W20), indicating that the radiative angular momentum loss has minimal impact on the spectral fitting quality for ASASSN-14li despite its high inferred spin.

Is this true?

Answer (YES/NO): NO